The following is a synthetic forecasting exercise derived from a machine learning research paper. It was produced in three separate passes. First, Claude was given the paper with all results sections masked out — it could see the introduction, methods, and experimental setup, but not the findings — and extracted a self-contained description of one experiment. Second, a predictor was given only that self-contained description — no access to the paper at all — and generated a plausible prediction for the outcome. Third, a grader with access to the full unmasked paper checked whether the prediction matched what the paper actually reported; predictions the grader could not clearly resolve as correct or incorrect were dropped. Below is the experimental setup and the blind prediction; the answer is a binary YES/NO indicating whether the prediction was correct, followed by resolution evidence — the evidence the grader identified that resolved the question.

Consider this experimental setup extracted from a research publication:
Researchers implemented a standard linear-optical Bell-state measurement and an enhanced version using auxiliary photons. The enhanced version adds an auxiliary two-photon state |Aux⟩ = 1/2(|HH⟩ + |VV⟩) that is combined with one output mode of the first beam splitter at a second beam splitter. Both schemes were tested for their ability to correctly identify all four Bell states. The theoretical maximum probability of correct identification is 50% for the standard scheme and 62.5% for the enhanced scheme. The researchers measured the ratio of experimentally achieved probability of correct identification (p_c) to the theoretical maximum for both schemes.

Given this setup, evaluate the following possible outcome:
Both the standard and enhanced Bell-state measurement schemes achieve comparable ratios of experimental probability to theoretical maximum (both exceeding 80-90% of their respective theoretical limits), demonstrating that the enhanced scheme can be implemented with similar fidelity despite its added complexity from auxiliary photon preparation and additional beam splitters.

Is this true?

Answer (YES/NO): YES